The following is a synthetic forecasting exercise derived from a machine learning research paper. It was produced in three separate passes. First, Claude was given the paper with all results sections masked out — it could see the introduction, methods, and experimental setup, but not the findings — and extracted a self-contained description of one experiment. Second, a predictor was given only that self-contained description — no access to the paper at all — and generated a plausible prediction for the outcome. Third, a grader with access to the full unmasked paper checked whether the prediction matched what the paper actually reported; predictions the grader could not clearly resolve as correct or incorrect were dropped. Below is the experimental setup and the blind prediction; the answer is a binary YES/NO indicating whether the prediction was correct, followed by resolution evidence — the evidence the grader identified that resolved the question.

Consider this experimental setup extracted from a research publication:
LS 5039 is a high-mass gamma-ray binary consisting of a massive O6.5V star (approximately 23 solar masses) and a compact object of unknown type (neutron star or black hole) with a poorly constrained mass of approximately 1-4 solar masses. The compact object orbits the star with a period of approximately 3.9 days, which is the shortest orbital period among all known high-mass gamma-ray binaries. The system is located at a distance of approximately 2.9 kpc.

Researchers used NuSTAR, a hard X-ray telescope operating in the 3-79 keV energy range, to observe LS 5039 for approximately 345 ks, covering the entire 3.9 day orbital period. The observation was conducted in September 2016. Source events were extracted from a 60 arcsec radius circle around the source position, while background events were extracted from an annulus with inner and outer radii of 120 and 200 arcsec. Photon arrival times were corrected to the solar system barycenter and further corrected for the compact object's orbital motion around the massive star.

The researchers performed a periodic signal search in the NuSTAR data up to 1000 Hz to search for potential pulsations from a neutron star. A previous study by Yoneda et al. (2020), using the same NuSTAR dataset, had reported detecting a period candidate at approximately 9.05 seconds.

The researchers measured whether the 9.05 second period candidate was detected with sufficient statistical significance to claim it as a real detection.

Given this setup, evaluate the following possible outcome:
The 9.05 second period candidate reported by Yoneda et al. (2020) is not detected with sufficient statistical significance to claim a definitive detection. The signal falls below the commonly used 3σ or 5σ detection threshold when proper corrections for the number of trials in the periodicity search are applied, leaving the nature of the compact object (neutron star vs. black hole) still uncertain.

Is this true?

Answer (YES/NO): YES